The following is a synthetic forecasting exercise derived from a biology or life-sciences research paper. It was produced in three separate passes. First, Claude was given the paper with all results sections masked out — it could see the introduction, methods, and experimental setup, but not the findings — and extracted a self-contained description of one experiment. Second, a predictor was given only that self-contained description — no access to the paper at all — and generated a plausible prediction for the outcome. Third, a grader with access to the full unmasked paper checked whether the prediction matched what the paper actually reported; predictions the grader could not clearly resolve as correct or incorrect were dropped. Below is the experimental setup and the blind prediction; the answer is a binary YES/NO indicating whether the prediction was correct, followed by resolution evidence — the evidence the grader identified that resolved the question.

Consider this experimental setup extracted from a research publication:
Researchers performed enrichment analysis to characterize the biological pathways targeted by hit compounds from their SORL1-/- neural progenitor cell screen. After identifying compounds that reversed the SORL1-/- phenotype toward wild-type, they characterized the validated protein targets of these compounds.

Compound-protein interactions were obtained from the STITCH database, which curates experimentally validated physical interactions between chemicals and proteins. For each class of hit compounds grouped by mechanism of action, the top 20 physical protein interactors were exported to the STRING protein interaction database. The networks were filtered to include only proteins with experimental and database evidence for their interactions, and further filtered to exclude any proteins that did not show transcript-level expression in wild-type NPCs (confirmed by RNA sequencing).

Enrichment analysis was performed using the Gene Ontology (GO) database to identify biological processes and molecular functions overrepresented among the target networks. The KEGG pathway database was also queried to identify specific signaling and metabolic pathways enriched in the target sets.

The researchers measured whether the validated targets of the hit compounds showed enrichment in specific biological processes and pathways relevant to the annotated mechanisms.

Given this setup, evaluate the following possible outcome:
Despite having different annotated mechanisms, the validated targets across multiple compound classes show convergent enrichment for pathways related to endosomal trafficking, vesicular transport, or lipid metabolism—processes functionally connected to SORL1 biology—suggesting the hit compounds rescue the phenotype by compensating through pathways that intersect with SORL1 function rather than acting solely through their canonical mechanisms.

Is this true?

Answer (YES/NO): NO